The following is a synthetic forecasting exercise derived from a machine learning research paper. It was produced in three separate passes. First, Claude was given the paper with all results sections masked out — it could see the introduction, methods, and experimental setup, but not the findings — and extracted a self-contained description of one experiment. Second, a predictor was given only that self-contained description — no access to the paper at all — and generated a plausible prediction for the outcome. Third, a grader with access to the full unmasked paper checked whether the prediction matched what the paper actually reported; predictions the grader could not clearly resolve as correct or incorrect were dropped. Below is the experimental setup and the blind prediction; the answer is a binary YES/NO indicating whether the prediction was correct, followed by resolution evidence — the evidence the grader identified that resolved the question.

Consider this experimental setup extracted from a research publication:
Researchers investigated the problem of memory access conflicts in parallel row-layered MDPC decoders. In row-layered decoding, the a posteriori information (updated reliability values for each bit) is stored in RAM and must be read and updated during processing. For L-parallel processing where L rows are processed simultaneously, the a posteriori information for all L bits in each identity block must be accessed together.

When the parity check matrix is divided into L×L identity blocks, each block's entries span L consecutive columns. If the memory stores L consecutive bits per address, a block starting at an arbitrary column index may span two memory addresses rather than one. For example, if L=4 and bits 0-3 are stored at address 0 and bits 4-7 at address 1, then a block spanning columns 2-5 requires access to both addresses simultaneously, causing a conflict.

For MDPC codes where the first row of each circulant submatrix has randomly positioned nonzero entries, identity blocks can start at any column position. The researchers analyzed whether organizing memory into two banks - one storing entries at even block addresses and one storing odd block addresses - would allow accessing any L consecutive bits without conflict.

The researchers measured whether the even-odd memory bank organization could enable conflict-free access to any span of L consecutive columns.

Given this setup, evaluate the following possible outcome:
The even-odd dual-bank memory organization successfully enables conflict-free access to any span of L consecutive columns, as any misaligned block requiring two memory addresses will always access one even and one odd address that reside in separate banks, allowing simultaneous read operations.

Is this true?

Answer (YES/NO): NO